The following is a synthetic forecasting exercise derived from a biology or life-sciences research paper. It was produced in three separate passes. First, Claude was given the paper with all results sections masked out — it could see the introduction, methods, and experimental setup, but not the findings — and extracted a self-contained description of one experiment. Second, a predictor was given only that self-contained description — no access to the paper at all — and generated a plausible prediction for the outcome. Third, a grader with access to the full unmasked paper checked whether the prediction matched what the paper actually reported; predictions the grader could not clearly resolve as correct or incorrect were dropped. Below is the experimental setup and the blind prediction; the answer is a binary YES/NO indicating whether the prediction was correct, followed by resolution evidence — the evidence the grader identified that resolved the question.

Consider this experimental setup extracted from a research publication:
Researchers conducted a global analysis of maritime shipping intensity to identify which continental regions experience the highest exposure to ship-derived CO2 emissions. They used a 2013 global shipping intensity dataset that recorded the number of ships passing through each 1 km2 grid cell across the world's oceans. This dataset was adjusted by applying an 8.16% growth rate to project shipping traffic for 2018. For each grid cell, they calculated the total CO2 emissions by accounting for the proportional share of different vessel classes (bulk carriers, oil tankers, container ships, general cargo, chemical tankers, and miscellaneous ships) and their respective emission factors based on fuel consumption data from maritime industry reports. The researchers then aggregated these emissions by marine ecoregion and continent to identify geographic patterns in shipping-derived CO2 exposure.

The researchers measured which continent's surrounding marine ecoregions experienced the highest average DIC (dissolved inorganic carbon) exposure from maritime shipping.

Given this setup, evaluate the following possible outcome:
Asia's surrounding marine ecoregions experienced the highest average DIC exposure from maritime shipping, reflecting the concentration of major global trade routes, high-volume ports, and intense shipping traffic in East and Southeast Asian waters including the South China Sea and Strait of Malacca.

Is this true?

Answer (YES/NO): NO